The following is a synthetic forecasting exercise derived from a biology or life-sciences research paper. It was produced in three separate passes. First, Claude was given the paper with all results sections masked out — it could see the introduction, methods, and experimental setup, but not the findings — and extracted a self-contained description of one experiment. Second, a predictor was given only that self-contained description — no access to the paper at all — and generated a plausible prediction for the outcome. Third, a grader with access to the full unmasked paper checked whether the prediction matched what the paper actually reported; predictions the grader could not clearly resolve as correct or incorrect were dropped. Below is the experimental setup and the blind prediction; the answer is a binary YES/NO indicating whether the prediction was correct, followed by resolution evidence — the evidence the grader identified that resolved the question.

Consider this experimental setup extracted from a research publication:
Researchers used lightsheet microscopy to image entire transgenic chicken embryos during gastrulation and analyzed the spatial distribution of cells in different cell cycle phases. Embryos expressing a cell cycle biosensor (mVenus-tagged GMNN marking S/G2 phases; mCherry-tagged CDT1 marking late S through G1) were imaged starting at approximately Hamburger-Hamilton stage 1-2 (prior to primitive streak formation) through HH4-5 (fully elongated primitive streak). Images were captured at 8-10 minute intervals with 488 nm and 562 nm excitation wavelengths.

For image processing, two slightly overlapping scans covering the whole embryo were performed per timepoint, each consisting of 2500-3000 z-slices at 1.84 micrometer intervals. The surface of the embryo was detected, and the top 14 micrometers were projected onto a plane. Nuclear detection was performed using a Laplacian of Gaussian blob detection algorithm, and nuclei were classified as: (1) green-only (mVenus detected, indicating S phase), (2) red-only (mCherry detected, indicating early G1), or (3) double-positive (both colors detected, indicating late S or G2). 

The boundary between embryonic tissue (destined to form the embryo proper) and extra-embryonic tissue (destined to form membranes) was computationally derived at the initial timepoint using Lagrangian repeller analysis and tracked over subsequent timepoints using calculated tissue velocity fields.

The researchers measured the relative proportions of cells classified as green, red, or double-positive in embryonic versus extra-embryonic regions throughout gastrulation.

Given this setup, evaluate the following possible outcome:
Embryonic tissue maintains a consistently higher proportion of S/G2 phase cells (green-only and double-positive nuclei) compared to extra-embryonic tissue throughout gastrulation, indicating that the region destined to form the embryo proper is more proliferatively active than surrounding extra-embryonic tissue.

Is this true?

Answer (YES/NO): NO